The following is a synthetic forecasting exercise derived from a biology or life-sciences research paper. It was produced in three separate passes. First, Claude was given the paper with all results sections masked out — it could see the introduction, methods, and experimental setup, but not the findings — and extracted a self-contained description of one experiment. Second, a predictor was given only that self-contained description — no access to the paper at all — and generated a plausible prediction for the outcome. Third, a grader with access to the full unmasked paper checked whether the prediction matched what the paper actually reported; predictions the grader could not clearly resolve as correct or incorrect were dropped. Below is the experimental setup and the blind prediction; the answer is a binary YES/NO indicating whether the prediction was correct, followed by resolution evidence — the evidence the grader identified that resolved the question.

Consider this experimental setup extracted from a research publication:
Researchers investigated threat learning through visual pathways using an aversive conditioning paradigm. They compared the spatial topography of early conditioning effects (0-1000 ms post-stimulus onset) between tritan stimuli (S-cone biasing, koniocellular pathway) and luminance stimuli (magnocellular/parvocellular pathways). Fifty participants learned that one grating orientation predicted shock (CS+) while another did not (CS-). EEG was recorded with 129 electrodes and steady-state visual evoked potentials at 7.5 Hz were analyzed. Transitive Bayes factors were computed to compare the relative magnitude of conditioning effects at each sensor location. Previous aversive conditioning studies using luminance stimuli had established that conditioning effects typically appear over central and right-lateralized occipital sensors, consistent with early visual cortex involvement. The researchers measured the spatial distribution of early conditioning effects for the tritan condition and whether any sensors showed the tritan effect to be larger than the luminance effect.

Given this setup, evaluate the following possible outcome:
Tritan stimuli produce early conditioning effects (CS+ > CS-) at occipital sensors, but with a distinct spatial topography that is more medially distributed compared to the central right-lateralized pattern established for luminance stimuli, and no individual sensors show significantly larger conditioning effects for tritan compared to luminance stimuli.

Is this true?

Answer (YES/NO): NO